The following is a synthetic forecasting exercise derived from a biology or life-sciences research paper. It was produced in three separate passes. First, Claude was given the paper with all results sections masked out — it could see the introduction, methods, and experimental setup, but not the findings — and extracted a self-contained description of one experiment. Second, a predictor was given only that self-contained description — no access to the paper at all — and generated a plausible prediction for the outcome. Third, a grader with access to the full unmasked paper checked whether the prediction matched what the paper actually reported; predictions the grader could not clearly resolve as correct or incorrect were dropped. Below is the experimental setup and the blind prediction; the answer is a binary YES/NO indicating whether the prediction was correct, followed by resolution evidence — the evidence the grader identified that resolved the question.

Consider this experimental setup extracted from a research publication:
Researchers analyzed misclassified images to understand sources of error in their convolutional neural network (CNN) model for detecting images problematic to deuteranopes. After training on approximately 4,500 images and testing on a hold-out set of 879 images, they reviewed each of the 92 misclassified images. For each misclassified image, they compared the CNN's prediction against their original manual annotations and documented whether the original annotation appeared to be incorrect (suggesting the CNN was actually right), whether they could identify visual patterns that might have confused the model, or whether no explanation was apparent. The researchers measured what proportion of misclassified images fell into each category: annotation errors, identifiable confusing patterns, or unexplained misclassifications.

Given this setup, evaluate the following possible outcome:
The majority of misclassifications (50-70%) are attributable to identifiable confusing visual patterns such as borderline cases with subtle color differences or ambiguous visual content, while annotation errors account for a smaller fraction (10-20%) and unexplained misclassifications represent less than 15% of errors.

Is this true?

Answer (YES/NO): NO